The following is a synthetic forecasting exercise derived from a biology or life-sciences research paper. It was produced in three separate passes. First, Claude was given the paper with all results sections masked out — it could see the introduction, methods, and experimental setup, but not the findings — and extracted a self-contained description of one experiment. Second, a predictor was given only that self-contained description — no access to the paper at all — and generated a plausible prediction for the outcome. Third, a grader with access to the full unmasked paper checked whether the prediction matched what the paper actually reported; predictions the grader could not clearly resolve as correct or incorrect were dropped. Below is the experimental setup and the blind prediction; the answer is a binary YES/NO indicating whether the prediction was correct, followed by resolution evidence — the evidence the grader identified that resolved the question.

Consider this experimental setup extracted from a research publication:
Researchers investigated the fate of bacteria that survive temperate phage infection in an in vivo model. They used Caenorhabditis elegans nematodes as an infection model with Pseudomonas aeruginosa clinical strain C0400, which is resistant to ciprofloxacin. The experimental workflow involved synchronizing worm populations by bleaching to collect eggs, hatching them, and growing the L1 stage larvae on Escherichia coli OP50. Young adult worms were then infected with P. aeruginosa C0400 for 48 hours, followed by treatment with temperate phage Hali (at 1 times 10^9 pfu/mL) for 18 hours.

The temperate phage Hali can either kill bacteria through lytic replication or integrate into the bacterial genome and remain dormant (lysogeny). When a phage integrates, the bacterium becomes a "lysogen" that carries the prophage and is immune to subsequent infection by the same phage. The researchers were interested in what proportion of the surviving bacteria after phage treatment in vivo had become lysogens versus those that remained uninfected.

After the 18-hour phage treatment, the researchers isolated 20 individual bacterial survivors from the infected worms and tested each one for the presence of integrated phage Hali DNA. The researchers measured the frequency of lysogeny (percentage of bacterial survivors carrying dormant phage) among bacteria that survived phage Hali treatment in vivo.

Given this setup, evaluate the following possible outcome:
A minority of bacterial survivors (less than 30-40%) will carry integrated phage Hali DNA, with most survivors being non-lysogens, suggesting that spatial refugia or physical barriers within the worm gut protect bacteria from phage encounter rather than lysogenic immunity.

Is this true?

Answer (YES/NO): NO